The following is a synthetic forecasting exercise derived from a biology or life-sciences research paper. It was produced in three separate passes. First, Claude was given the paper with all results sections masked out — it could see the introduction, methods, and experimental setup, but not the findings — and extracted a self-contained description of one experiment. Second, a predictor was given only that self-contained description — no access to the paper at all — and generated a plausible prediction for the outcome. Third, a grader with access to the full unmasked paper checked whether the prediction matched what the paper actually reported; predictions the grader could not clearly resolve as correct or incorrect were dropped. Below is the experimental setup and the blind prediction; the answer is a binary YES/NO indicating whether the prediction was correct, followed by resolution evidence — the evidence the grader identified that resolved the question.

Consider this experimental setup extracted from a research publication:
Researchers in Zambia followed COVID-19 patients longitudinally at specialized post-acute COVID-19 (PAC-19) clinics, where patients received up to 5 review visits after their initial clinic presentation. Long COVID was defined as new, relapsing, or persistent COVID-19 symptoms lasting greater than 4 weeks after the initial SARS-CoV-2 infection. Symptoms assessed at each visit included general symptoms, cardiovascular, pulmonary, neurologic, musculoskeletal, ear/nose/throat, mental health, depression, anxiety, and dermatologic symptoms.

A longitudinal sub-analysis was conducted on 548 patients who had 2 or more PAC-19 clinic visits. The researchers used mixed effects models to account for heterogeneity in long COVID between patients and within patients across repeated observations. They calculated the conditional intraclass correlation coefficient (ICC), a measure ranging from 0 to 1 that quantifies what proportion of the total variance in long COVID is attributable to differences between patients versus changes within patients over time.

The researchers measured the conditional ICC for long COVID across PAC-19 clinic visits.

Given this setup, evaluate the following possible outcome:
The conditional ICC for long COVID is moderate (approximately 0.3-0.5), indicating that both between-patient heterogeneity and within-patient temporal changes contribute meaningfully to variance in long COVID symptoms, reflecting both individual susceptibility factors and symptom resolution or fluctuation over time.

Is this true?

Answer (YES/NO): NO